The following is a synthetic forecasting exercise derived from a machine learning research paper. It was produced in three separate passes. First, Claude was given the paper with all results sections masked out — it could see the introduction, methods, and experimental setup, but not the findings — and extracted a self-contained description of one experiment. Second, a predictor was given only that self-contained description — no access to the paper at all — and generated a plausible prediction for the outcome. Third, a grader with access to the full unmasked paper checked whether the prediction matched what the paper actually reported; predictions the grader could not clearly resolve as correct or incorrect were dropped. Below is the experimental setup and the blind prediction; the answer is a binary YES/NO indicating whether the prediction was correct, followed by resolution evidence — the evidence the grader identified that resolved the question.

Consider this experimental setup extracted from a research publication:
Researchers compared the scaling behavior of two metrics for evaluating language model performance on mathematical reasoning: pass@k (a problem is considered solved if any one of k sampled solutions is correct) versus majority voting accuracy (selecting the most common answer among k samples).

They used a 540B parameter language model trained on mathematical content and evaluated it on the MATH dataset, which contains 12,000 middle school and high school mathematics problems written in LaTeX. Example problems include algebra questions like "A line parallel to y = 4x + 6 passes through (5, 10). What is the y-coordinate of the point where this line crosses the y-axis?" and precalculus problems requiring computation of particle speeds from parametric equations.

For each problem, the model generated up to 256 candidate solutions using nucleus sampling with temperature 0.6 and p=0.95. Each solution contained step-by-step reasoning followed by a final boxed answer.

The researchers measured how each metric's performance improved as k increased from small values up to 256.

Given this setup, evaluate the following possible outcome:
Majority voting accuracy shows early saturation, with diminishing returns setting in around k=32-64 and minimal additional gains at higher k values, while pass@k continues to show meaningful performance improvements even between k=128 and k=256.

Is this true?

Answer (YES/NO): YES